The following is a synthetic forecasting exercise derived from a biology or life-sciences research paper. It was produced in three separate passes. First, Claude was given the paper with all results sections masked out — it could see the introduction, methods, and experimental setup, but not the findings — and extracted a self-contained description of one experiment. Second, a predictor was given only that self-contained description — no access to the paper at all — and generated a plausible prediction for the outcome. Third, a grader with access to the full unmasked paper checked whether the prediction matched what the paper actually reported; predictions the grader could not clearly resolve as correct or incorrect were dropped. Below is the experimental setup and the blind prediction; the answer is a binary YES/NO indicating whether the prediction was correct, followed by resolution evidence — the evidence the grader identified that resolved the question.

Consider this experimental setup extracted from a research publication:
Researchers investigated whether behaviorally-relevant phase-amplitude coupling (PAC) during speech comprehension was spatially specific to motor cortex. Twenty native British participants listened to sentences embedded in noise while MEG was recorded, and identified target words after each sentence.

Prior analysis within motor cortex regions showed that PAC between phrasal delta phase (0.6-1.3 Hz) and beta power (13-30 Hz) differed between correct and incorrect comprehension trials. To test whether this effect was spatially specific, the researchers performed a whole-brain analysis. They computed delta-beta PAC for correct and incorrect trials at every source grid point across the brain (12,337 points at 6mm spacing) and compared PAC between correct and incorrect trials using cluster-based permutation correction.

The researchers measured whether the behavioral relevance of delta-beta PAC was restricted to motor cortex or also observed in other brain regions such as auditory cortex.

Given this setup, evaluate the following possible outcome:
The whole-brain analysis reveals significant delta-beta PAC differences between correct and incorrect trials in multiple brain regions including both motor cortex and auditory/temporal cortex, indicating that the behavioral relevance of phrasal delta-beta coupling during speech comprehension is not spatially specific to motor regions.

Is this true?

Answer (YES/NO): NO